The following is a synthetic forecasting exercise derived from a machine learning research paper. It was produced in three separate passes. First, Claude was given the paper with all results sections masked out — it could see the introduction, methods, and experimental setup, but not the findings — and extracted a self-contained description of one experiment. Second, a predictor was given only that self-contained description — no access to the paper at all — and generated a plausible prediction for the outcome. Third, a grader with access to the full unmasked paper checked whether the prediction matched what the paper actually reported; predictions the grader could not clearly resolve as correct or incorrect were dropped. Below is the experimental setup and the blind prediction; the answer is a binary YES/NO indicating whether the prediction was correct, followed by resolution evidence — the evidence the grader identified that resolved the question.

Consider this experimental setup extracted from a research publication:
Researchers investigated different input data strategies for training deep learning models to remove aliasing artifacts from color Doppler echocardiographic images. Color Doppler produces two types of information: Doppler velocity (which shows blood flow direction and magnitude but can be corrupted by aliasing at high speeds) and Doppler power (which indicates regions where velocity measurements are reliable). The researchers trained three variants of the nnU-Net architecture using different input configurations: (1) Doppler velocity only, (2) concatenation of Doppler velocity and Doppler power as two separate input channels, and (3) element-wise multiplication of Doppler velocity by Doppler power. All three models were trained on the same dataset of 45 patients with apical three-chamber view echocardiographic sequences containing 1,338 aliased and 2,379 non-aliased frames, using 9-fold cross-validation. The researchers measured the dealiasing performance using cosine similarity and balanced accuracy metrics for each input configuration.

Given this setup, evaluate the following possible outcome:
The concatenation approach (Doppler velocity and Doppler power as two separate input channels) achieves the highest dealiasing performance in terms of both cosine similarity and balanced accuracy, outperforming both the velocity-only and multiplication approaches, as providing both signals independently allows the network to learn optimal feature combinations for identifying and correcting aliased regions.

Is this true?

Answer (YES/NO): NO